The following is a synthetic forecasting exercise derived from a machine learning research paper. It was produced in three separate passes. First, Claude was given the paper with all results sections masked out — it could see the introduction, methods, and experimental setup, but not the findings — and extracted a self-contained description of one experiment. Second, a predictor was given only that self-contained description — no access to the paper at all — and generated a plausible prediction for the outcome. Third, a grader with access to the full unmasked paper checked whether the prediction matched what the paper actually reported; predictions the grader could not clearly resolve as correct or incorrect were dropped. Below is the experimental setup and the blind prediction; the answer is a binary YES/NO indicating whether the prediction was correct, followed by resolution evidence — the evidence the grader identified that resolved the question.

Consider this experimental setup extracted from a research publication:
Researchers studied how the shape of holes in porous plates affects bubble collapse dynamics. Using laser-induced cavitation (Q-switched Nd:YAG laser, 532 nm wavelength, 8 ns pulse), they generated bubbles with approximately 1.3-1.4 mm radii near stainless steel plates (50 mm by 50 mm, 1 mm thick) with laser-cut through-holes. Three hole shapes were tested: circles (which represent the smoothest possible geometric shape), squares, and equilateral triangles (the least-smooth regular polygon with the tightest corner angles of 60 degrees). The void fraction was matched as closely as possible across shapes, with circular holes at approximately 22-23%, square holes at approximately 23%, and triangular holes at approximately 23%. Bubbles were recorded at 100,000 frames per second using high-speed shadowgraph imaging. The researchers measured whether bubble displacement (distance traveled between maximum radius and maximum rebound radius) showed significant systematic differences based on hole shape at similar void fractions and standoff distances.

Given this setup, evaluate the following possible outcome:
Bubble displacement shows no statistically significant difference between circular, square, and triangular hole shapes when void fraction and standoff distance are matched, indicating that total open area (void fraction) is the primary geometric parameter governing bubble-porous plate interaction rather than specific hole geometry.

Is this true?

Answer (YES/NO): YES